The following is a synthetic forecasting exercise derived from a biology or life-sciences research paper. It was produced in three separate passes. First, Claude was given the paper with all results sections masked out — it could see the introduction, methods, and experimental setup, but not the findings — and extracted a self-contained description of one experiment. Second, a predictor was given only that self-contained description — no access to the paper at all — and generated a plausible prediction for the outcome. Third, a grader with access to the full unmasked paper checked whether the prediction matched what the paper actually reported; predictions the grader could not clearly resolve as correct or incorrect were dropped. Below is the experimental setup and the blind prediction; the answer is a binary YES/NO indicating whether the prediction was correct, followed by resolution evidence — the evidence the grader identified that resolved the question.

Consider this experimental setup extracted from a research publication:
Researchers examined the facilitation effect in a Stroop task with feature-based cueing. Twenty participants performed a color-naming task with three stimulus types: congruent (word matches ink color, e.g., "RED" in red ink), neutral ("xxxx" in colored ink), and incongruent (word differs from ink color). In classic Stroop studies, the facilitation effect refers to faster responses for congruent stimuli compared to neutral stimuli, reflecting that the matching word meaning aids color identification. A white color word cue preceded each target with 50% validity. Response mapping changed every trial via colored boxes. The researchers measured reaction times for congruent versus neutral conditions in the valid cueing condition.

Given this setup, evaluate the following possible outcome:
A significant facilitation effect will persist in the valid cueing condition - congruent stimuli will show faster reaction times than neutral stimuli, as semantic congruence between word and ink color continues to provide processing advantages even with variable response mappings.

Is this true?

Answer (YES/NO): NO